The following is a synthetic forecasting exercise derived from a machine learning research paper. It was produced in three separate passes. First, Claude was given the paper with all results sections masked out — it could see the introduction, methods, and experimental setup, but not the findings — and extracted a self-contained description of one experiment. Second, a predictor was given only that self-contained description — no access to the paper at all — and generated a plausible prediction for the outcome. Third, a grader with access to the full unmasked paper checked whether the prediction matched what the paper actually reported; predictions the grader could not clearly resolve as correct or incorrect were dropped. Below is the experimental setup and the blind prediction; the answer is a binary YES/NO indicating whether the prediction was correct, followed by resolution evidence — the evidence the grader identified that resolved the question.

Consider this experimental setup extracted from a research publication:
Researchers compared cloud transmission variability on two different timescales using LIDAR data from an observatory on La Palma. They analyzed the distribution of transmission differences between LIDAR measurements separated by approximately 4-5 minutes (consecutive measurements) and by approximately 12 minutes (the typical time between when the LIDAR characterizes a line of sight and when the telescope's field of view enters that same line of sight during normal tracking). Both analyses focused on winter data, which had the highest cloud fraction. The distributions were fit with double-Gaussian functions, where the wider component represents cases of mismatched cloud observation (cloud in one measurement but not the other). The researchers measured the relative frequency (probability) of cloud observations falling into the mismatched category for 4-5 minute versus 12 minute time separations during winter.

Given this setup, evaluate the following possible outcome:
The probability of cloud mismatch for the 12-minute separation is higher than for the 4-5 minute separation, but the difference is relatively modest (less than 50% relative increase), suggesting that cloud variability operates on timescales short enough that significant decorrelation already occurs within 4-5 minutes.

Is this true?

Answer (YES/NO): YES